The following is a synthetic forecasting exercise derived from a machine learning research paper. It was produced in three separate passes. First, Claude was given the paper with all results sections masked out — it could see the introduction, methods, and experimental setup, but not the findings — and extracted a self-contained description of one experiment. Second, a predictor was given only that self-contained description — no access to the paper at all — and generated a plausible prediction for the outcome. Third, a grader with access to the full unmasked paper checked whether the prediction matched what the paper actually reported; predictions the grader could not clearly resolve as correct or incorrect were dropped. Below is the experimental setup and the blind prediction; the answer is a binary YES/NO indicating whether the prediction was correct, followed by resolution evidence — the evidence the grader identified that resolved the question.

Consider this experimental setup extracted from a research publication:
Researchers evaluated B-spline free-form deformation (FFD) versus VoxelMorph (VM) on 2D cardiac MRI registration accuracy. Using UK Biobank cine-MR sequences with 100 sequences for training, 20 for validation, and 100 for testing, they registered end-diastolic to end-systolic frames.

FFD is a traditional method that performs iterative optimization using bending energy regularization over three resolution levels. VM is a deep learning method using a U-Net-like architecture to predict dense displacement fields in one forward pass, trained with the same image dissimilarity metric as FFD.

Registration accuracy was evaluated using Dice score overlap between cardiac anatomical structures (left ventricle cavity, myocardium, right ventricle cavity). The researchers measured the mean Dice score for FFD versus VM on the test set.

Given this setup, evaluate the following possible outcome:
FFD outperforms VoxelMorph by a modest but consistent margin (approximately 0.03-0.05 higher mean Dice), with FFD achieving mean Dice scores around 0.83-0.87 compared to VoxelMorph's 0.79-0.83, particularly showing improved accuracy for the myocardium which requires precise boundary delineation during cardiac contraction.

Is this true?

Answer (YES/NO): NO